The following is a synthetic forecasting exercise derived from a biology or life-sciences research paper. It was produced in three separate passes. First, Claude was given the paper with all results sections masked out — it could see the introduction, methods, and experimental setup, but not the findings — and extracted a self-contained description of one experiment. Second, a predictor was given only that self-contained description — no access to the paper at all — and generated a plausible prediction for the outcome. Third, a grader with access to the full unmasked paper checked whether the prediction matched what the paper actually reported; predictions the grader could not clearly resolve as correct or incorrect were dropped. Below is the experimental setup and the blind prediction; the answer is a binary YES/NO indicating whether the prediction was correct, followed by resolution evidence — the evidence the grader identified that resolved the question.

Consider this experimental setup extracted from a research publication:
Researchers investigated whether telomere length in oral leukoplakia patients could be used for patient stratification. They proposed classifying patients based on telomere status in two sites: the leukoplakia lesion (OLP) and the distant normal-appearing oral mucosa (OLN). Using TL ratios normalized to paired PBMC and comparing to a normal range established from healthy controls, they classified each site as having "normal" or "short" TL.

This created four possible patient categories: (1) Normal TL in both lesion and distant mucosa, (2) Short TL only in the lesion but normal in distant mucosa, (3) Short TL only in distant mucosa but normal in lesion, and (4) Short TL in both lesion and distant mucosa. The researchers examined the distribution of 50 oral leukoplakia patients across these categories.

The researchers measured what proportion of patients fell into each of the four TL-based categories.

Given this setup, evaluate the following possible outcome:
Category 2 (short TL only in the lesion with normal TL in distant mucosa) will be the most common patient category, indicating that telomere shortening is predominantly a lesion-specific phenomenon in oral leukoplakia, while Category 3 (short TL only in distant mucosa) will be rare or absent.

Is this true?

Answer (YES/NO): NO